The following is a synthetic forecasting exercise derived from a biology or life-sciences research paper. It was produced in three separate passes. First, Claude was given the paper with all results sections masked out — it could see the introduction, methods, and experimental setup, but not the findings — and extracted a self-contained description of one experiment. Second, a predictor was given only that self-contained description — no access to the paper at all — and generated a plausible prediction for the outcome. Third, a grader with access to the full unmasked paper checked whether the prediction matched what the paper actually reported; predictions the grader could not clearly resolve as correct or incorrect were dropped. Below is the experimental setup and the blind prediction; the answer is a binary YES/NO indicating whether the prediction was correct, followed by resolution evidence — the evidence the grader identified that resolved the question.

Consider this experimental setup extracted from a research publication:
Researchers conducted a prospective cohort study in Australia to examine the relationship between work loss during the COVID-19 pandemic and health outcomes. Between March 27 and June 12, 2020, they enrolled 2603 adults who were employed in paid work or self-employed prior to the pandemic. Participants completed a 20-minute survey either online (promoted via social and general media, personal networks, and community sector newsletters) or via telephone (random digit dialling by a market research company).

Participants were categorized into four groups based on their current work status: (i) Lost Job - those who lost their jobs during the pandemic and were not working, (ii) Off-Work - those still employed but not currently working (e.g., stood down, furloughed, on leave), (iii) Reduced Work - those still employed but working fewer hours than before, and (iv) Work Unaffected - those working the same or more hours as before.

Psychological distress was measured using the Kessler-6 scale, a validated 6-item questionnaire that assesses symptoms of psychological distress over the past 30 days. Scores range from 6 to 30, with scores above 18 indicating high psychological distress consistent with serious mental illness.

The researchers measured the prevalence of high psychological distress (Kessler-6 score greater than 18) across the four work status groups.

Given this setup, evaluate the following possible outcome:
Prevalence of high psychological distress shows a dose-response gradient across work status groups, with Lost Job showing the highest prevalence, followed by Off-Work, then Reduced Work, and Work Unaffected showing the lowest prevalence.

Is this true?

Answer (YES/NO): YES